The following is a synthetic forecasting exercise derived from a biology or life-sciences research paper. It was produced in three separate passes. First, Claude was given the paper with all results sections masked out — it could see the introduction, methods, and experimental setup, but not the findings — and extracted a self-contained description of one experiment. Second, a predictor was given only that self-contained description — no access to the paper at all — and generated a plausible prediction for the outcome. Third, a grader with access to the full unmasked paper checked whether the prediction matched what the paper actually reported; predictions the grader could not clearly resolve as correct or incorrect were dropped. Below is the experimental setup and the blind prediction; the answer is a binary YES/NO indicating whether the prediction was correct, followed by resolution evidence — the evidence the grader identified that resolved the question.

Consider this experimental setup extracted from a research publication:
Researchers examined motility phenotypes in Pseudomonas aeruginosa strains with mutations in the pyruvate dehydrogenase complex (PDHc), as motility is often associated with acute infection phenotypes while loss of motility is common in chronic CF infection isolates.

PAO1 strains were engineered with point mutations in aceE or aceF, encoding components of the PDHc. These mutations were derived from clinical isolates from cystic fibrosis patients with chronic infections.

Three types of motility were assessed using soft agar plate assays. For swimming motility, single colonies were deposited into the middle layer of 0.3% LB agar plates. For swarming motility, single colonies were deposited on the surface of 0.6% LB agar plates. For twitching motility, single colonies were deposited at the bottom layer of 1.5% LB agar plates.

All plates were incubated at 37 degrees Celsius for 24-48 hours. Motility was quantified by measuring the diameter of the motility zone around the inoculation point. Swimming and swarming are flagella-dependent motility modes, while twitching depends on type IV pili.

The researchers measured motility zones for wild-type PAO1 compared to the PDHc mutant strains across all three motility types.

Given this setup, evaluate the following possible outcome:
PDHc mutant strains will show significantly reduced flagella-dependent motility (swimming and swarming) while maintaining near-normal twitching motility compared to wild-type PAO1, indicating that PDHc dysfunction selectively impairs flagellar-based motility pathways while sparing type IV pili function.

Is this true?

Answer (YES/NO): NO